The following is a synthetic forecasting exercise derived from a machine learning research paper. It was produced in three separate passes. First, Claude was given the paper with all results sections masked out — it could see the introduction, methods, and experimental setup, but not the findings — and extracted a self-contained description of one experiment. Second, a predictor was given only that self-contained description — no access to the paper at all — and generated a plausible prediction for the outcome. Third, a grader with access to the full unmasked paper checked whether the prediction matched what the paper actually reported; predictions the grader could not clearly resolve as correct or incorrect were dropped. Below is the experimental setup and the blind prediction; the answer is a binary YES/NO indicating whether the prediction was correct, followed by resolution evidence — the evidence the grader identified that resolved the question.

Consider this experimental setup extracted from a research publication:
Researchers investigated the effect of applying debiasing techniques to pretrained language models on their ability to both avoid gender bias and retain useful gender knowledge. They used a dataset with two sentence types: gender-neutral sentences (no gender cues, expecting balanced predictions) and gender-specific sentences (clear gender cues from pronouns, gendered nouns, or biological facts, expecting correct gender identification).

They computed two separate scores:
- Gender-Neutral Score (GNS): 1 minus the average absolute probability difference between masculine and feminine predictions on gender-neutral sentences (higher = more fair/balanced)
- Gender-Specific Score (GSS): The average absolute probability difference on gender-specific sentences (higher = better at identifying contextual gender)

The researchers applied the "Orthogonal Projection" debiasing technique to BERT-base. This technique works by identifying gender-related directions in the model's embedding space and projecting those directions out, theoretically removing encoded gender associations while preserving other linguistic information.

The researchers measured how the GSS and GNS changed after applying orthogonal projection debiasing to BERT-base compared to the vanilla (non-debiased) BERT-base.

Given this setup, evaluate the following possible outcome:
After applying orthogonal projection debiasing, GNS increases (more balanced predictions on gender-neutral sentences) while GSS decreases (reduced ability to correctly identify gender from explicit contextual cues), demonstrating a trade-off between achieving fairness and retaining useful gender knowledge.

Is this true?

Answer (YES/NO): YES